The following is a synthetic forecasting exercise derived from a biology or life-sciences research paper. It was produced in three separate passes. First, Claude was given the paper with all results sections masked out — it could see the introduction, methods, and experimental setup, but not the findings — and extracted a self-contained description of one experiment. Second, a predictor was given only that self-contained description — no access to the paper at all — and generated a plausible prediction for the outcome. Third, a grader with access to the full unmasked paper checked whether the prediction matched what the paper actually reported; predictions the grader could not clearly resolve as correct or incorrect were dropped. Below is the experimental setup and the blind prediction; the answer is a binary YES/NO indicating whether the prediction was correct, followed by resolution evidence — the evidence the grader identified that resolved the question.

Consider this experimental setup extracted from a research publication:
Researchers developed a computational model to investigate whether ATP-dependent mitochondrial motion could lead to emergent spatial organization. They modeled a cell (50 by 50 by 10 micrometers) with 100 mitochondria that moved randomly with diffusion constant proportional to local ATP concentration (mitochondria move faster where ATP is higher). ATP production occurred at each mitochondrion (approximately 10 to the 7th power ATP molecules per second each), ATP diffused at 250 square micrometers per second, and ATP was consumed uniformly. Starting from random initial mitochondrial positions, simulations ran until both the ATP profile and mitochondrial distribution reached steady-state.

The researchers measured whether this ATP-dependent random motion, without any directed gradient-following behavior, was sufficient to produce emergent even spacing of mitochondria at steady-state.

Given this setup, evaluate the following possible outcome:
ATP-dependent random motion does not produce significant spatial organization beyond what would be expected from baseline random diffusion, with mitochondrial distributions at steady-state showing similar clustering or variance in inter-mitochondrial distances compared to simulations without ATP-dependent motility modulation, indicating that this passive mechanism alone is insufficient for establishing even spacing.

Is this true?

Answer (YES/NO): YES